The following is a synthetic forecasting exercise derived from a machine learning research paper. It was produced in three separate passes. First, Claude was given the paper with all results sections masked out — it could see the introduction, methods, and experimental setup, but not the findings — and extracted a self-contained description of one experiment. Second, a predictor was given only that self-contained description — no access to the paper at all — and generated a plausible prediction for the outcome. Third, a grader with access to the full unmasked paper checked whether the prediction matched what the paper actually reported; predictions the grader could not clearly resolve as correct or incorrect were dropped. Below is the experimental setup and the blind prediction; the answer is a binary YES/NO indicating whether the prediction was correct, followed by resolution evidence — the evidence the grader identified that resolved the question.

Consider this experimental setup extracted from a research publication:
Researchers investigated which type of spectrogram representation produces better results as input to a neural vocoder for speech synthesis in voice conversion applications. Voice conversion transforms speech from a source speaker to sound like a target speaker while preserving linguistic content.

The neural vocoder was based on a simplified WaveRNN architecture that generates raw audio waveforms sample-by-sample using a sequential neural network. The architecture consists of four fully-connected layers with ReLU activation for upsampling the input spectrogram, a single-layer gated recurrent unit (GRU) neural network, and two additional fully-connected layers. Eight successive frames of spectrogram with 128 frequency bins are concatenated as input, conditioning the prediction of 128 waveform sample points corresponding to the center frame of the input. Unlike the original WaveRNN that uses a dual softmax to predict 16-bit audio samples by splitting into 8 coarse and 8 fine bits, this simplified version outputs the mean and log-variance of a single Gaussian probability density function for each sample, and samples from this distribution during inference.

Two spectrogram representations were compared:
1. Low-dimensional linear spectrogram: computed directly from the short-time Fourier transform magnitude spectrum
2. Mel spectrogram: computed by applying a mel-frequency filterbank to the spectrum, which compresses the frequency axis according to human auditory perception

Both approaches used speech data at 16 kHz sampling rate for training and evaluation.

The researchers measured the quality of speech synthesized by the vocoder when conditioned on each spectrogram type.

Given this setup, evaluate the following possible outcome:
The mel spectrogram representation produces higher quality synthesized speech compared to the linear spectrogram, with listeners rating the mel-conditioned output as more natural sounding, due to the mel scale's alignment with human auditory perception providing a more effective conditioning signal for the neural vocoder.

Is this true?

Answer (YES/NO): NO